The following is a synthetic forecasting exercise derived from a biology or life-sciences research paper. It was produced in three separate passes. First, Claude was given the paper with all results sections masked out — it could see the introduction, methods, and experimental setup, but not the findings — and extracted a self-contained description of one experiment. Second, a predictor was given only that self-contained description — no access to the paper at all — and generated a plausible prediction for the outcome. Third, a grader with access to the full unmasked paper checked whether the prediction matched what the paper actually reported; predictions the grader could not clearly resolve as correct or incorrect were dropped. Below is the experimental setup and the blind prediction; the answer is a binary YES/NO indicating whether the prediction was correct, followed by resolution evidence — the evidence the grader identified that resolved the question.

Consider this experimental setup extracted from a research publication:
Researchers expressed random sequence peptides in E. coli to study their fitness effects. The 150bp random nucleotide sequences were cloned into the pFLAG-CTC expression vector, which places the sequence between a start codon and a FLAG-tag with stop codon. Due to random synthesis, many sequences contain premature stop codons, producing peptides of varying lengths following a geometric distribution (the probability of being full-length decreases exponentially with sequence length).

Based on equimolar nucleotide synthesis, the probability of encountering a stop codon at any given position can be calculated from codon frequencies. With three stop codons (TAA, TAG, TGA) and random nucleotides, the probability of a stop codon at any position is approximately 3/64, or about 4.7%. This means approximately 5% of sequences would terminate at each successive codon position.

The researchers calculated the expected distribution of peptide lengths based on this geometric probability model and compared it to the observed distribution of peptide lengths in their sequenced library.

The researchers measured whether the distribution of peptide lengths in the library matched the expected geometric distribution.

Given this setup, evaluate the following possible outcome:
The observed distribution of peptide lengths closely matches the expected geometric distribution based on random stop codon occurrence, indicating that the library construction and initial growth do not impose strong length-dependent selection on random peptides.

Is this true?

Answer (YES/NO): YES